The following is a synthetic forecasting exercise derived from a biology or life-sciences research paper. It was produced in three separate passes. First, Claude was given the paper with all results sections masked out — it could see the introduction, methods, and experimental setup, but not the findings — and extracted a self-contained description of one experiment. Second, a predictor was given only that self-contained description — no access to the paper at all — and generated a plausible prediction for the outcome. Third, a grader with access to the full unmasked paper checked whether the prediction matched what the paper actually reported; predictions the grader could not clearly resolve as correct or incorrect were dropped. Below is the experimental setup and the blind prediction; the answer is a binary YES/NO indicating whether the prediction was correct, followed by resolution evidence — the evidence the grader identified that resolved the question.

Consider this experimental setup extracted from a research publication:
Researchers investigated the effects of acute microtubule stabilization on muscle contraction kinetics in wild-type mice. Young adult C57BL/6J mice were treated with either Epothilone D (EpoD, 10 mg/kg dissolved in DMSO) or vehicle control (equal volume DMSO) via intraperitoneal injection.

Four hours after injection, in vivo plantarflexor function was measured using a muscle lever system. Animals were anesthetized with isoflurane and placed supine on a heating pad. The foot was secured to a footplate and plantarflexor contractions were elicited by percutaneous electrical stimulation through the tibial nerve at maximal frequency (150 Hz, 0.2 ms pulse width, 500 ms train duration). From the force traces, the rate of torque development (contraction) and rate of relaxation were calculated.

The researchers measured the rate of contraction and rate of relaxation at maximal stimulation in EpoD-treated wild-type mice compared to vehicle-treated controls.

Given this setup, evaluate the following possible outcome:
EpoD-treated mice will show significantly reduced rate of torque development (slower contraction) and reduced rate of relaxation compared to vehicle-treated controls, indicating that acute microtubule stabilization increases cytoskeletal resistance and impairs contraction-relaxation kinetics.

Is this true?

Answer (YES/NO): NO